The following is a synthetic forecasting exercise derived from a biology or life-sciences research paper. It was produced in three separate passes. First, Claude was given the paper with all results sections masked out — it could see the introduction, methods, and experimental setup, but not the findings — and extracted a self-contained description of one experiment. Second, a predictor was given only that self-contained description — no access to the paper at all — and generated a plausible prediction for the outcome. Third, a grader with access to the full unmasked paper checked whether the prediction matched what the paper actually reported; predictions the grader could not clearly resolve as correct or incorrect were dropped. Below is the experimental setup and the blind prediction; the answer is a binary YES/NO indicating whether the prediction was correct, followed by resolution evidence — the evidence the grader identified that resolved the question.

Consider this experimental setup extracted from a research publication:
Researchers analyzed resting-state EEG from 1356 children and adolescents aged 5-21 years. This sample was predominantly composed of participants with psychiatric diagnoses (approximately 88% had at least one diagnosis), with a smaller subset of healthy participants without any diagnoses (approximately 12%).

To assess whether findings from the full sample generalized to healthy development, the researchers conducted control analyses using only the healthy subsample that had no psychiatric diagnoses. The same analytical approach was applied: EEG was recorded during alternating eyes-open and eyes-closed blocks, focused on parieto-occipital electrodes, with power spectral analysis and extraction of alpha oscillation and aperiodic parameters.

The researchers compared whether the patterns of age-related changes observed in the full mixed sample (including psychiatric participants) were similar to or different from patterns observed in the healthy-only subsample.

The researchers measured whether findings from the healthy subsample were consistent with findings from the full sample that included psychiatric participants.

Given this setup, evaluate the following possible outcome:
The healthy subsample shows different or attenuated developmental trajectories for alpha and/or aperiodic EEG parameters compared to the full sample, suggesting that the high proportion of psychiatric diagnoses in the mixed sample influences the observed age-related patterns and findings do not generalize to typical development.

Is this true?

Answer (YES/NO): NO